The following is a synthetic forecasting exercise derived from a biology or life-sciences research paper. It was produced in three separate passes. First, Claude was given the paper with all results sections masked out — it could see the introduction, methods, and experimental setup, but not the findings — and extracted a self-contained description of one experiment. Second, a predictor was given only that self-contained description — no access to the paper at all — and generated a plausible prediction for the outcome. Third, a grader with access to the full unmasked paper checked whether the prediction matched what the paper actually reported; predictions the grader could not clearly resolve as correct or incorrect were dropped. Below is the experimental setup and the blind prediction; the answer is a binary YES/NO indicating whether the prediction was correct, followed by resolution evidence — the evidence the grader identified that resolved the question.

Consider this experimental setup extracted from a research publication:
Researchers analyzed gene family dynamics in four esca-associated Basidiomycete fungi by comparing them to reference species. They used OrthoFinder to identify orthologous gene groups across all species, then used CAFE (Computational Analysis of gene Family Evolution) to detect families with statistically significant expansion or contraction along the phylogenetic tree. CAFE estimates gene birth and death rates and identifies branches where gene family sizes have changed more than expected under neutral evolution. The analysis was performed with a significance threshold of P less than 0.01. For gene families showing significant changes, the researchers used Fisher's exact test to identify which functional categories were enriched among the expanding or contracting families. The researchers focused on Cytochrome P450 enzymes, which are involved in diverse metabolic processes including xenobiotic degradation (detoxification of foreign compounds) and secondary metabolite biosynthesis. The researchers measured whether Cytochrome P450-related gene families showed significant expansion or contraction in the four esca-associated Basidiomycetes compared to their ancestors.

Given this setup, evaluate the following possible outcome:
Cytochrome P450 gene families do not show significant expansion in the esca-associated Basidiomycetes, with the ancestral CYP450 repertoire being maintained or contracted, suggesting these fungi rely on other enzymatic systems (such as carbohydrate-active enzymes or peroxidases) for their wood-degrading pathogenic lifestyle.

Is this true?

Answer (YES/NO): NO